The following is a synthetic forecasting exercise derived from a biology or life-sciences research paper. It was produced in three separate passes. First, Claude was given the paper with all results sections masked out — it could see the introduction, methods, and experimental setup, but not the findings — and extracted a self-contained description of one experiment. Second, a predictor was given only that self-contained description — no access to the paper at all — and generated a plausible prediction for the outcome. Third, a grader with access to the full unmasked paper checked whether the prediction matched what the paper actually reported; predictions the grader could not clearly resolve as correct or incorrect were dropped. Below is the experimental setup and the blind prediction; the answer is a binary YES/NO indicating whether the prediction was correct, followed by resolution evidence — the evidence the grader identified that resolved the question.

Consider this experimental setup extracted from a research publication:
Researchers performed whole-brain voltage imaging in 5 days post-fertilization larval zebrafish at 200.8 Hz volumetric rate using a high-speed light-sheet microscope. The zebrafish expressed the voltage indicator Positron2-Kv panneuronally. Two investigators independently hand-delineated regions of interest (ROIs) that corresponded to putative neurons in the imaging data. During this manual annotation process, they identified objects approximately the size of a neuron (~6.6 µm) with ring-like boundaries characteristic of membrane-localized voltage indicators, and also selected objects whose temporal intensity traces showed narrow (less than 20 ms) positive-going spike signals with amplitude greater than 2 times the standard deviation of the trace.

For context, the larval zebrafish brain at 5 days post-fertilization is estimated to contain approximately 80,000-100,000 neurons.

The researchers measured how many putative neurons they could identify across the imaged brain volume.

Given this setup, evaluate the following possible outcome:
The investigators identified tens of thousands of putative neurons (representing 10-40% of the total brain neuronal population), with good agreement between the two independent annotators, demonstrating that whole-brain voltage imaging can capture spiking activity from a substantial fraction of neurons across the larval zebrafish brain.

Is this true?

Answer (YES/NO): YES